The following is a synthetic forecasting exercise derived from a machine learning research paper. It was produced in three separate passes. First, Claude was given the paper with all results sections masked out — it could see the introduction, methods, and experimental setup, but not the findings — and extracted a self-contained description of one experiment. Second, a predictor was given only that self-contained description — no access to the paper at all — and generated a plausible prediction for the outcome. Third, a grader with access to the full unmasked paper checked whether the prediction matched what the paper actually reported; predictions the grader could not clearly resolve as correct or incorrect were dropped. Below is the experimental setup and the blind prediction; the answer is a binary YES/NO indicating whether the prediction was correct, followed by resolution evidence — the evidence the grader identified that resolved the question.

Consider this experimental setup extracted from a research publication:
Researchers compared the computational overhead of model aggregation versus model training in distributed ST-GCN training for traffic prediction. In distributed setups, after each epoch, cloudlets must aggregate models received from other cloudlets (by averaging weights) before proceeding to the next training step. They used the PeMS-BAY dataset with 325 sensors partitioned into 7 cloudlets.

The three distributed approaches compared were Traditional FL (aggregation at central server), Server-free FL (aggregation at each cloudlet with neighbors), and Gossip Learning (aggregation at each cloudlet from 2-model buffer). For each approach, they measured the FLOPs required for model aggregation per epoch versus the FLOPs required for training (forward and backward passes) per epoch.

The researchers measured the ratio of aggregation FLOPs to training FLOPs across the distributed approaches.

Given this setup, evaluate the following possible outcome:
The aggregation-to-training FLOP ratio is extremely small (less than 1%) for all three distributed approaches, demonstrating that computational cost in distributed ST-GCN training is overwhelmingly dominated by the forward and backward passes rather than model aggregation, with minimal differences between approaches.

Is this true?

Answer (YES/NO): NO